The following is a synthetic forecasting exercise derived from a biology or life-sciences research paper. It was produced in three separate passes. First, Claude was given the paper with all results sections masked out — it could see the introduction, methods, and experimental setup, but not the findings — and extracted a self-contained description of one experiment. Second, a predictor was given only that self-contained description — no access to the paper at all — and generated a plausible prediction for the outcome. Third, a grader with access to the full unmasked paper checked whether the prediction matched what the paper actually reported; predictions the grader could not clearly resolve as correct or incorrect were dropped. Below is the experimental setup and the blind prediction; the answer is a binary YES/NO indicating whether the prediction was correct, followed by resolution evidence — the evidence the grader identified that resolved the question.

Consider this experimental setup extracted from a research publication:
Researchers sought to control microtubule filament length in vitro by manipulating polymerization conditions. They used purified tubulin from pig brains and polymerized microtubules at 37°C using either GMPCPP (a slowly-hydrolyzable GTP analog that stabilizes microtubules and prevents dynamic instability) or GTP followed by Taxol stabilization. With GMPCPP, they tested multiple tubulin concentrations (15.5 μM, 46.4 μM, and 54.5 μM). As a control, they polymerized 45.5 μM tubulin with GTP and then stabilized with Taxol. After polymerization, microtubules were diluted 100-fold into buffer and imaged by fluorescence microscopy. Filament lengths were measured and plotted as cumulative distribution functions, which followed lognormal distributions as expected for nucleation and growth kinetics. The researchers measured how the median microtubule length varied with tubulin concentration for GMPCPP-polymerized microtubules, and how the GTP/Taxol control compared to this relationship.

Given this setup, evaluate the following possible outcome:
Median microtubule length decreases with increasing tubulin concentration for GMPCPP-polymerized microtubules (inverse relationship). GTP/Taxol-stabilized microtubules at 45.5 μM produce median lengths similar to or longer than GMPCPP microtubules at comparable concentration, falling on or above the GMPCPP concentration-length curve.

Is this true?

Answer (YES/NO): YES